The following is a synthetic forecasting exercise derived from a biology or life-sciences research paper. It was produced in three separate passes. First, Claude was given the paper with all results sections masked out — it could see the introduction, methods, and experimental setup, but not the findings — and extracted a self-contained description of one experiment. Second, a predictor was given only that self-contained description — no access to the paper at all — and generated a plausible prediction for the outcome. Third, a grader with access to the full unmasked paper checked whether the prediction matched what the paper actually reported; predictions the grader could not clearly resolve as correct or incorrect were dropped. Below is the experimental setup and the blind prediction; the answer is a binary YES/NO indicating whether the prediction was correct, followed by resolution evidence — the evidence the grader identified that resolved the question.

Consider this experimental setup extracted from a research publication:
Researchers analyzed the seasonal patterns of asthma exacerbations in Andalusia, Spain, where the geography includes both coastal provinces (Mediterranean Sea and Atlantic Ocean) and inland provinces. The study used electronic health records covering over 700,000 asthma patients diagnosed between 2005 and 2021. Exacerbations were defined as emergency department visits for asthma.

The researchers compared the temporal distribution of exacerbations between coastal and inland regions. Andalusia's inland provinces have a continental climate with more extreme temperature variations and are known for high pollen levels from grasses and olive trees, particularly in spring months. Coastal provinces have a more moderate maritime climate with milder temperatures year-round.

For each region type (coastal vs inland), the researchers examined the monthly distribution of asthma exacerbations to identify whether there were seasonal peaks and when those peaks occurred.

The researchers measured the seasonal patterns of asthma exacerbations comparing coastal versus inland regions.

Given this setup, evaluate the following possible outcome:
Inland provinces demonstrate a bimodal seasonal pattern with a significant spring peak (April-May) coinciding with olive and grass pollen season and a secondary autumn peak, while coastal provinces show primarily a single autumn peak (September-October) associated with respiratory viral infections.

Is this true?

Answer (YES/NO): NO